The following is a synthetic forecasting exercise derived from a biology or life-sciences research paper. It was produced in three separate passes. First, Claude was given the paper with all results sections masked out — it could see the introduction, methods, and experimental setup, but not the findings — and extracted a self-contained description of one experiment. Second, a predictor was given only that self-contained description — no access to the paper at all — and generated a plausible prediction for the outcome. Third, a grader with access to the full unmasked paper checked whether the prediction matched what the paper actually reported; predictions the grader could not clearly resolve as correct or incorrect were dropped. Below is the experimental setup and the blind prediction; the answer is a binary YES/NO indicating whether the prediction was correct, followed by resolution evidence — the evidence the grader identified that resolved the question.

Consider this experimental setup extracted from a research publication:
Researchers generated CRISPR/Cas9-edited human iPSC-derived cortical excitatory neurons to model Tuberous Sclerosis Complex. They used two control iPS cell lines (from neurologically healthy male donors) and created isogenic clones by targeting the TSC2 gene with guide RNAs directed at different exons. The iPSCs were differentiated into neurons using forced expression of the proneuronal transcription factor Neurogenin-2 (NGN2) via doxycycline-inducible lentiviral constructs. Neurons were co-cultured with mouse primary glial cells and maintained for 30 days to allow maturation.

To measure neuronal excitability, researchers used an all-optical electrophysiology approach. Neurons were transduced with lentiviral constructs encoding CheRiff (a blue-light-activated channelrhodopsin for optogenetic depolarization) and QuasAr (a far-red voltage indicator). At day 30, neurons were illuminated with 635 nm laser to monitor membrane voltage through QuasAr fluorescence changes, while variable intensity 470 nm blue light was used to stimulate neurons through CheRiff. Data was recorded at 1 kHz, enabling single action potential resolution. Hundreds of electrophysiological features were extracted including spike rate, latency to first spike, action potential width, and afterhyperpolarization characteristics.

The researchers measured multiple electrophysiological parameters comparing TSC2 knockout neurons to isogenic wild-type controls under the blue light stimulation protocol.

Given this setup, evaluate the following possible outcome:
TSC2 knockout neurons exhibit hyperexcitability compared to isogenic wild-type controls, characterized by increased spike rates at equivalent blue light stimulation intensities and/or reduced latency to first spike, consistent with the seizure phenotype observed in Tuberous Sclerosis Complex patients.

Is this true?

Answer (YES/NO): NO